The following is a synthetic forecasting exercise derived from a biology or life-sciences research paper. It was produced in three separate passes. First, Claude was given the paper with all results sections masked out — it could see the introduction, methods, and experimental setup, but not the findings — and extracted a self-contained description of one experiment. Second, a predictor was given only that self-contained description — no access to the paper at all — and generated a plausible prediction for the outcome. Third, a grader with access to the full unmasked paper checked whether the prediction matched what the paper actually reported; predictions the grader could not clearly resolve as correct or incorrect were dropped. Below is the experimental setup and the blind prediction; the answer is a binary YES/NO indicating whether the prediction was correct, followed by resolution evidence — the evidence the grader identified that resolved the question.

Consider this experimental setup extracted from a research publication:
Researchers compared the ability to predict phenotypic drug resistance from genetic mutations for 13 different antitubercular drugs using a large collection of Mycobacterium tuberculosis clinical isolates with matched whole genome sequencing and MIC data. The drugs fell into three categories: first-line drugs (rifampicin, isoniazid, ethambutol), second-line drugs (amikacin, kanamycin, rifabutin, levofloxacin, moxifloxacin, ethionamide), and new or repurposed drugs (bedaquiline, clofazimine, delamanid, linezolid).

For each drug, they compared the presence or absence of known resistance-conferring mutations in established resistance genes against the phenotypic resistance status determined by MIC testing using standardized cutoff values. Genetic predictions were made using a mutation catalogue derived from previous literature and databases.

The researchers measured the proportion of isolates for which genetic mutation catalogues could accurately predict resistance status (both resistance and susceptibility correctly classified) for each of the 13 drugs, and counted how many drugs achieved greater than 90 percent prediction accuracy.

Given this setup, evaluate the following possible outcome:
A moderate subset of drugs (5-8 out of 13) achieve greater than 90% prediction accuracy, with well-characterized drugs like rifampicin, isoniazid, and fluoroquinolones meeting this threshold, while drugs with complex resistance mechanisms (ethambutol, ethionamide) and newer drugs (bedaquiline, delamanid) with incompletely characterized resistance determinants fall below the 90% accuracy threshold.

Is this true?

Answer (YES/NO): NO